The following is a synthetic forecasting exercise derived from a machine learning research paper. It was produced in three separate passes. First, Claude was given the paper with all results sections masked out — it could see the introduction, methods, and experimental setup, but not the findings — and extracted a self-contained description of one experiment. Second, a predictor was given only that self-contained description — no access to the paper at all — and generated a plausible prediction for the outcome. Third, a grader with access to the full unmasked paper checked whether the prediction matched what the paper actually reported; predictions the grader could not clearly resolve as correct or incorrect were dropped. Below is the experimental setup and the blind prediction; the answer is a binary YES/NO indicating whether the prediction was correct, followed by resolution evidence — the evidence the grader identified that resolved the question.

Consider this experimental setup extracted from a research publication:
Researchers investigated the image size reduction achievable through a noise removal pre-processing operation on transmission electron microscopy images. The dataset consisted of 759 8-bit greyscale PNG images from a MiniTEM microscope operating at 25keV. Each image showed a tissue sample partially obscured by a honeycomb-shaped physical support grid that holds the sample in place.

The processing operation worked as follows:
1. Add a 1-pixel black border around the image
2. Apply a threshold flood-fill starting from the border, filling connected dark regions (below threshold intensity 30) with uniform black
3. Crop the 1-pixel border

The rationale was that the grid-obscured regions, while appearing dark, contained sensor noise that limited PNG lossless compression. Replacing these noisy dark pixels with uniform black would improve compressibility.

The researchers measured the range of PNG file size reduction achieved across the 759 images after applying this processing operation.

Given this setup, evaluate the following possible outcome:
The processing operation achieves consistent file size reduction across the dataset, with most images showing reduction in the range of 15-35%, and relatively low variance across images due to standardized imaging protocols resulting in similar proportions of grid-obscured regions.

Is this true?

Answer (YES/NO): NO